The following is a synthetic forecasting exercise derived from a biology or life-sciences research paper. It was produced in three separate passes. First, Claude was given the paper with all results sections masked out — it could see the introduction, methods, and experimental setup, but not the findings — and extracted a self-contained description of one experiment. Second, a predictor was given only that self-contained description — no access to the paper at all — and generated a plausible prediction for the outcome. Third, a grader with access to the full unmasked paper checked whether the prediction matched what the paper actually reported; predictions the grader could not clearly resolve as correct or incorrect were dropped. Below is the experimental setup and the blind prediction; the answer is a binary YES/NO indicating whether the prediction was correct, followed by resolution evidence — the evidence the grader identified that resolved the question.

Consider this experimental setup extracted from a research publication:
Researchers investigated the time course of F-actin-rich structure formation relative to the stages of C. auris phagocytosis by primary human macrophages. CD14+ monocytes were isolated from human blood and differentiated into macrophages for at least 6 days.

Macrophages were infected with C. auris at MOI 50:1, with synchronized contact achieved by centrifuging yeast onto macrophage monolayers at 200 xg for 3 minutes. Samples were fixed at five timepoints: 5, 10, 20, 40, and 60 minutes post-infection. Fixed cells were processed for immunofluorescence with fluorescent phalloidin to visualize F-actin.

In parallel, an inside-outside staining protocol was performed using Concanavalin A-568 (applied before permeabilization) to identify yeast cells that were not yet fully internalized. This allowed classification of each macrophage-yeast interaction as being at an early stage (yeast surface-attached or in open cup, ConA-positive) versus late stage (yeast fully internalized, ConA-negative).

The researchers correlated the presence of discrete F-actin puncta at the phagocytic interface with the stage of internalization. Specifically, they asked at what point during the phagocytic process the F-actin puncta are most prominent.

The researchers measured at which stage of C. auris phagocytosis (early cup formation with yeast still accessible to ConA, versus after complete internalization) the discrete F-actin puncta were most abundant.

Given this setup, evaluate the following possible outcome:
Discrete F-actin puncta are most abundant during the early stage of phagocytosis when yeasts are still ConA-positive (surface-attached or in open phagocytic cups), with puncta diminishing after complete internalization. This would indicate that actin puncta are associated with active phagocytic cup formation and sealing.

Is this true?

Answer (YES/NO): YES